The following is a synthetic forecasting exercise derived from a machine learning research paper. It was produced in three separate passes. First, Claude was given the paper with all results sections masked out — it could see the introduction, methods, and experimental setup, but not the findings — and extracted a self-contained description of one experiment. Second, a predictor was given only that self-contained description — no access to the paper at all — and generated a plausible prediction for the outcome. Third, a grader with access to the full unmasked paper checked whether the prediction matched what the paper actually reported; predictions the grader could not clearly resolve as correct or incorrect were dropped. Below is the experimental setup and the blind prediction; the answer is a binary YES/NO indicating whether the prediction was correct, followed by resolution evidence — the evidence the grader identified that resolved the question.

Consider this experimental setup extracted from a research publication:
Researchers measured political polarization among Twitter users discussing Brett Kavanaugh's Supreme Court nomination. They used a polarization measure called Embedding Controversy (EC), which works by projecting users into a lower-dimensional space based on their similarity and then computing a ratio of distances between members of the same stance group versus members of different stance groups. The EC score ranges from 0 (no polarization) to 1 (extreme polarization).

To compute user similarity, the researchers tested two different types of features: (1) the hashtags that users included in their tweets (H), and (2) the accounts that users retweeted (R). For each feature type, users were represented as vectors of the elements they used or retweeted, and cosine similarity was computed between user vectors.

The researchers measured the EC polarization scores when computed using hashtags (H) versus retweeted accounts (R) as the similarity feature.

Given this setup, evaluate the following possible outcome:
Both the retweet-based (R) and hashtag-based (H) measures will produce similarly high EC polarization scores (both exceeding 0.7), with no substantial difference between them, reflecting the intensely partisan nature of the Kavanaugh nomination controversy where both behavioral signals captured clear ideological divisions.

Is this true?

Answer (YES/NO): NO